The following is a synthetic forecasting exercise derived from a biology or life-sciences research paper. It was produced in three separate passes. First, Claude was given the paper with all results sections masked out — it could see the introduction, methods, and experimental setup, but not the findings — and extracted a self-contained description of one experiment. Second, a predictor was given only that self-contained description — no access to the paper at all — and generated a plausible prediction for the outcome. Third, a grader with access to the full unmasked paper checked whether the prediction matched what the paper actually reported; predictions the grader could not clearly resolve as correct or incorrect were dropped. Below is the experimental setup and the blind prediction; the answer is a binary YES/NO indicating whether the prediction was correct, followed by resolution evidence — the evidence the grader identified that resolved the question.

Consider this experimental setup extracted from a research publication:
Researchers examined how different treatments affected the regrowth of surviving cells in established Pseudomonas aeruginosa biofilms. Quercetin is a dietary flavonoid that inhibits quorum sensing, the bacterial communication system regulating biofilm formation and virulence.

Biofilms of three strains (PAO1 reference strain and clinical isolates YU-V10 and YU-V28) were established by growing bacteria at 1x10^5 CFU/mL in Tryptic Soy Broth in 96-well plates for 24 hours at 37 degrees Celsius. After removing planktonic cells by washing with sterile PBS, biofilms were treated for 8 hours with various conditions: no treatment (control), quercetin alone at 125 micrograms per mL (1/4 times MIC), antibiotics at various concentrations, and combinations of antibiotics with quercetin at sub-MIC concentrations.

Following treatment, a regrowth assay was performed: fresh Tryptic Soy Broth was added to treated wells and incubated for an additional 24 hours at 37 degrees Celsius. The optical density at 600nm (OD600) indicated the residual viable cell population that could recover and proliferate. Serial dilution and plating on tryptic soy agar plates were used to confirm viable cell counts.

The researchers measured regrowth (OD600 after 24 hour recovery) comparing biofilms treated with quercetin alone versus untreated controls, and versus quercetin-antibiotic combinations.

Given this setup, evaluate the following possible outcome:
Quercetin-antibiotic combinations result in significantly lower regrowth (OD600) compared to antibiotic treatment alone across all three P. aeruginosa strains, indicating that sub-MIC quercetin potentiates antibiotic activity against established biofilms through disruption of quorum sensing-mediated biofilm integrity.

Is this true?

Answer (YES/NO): YES